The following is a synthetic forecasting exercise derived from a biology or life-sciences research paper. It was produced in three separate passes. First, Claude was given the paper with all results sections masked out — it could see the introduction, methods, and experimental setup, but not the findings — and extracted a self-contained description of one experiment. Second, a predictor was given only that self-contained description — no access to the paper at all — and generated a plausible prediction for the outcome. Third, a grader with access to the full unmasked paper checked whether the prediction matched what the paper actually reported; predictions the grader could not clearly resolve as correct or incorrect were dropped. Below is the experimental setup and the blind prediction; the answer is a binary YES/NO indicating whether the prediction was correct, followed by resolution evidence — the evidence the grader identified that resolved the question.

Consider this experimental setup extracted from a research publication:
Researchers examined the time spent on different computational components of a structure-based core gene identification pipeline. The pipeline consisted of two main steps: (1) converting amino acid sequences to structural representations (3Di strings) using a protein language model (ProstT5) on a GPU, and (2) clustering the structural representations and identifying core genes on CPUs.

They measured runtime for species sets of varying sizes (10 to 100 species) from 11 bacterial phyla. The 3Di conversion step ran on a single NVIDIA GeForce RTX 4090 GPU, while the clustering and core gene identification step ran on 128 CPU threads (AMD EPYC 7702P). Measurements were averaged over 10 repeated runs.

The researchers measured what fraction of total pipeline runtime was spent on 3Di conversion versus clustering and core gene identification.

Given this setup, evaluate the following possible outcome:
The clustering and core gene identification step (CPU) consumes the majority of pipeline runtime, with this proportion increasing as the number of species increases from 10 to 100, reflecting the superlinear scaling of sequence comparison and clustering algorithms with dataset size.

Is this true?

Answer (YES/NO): NO